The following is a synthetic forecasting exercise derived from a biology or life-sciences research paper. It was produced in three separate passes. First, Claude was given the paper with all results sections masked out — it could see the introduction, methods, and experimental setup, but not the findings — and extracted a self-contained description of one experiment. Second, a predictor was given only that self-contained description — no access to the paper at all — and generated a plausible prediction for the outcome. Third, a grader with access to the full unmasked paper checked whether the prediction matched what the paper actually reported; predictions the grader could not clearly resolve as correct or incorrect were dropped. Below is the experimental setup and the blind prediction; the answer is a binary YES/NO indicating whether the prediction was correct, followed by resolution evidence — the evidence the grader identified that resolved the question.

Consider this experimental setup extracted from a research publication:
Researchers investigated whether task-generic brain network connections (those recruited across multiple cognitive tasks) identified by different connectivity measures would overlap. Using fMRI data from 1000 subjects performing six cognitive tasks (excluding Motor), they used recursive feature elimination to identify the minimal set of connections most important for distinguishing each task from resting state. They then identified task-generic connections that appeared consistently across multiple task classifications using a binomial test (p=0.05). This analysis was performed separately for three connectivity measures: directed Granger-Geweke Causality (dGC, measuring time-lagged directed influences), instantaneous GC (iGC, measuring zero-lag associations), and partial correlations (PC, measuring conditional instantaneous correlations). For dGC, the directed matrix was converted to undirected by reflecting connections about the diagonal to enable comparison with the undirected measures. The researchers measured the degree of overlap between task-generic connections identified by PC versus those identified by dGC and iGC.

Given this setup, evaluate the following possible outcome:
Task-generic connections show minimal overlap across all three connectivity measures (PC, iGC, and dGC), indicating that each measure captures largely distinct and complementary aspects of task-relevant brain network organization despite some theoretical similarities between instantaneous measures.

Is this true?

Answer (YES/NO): NO